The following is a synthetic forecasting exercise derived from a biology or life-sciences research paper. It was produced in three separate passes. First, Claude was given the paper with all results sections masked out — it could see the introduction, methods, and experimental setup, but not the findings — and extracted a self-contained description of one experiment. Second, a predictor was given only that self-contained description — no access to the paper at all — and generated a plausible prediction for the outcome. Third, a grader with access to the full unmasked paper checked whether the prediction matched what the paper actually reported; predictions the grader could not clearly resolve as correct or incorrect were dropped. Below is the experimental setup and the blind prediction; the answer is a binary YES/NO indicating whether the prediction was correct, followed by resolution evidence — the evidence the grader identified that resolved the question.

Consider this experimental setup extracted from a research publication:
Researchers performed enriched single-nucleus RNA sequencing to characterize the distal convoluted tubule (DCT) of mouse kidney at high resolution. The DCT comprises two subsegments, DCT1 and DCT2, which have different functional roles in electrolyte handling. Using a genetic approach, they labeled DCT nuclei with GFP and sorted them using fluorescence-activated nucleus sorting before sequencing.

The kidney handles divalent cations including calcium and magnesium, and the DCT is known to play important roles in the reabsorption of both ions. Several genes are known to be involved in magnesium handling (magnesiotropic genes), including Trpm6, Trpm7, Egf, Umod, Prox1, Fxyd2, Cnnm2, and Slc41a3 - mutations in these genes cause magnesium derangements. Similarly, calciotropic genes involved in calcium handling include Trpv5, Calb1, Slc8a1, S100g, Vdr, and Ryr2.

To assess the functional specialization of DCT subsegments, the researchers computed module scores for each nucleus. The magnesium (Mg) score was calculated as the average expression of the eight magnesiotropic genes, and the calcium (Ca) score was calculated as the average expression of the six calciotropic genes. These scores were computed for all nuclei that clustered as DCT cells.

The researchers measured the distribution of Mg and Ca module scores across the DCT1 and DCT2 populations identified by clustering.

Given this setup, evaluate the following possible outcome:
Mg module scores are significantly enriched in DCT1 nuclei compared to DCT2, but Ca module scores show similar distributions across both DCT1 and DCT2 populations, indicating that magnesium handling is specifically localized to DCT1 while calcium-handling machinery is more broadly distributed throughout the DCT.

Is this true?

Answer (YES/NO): NO